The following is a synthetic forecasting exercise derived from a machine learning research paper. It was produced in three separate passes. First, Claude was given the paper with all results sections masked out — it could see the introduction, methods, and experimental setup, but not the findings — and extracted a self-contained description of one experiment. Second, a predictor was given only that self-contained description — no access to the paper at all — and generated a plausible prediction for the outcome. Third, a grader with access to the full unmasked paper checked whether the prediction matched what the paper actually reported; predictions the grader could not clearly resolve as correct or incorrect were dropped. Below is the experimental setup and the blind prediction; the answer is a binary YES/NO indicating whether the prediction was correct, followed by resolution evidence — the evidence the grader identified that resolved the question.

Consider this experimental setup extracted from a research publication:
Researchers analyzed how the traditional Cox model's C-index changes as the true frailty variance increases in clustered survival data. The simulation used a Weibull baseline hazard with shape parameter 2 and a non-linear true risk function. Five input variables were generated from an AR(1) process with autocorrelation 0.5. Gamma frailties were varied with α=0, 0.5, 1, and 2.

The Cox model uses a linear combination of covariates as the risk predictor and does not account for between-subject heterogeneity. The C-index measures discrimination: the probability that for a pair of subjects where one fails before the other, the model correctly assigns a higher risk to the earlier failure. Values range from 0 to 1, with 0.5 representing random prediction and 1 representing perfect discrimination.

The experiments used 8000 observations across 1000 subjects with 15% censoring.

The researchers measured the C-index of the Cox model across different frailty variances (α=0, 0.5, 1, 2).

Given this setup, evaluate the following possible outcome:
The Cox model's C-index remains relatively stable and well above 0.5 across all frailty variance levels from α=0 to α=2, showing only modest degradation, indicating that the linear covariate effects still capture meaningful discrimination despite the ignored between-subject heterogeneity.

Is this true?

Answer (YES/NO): NO